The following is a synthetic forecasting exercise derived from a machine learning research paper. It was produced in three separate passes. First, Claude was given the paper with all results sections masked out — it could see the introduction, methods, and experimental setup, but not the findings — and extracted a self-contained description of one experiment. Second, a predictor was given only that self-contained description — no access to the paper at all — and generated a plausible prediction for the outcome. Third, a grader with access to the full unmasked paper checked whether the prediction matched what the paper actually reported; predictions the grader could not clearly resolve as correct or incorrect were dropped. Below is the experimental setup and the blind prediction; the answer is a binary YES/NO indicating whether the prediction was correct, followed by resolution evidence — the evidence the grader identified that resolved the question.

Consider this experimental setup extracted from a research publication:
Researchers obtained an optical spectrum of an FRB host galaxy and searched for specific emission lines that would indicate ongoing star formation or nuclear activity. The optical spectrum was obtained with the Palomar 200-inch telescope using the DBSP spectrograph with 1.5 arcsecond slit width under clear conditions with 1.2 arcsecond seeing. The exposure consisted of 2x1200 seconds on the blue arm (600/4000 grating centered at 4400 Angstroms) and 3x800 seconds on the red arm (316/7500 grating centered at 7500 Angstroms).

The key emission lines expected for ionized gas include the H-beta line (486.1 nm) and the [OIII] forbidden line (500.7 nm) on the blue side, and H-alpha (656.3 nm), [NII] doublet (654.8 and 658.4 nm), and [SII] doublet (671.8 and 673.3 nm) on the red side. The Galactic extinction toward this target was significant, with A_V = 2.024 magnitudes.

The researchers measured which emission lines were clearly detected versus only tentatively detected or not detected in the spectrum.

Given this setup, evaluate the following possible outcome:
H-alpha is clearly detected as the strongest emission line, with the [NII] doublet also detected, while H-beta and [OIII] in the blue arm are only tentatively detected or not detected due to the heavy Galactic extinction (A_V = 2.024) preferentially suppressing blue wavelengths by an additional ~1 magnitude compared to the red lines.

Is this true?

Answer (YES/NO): NO